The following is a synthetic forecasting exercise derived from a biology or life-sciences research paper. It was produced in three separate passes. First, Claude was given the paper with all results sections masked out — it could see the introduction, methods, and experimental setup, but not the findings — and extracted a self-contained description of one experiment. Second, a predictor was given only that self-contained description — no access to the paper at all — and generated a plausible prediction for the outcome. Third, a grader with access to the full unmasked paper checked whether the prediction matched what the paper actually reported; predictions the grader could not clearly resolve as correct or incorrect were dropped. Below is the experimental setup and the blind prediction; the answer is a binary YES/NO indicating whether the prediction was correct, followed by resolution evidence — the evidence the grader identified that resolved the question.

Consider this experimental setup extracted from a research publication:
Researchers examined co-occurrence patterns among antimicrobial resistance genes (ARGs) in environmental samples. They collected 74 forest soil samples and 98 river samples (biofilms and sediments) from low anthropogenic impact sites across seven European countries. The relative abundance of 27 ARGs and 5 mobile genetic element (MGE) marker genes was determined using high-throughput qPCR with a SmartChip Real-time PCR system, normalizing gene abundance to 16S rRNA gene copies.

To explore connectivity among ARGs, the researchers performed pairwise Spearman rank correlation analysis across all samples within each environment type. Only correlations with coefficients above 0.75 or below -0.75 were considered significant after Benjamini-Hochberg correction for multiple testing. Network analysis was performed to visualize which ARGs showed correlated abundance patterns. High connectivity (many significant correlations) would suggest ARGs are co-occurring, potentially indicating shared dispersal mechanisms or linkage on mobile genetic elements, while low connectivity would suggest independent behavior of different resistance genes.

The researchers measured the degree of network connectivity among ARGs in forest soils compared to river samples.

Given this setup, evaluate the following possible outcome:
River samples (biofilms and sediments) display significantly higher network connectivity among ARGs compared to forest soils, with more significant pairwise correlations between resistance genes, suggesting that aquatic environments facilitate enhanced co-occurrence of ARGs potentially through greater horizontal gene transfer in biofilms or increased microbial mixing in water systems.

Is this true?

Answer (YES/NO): NO